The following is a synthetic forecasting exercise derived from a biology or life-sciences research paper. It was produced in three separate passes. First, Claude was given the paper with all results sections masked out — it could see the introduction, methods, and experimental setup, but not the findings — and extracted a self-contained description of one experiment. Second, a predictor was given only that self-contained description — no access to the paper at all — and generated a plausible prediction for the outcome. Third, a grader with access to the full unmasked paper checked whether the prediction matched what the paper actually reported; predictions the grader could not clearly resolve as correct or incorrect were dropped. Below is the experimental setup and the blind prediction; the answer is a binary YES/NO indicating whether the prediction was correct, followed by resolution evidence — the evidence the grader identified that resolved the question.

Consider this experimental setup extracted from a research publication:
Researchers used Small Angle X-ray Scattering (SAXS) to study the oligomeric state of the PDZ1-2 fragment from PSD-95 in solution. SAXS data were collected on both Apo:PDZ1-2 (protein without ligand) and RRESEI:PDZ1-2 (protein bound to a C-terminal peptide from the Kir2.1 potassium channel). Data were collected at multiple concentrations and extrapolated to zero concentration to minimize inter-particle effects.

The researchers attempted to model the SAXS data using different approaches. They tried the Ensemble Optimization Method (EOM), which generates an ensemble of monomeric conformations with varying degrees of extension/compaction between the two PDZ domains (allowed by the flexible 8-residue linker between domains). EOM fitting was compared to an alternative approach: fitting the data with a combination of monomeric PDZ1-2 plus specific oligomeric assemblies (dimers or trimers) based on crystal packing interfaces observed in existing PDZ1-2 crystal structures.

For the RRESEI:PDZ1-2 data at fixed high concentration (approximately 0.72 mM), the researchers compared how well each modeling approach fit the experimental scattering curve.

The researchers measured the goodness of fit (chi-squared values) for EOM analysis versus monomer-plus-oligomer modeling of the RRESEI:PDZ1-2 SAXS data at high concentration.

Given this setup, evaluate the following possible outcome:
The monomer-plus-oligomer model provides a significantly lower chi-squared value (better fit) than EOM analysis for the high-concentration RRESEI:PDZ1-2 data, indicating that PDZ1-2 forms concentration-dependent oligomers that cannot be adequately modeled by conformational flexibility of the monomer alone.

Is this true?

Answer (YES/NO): YES